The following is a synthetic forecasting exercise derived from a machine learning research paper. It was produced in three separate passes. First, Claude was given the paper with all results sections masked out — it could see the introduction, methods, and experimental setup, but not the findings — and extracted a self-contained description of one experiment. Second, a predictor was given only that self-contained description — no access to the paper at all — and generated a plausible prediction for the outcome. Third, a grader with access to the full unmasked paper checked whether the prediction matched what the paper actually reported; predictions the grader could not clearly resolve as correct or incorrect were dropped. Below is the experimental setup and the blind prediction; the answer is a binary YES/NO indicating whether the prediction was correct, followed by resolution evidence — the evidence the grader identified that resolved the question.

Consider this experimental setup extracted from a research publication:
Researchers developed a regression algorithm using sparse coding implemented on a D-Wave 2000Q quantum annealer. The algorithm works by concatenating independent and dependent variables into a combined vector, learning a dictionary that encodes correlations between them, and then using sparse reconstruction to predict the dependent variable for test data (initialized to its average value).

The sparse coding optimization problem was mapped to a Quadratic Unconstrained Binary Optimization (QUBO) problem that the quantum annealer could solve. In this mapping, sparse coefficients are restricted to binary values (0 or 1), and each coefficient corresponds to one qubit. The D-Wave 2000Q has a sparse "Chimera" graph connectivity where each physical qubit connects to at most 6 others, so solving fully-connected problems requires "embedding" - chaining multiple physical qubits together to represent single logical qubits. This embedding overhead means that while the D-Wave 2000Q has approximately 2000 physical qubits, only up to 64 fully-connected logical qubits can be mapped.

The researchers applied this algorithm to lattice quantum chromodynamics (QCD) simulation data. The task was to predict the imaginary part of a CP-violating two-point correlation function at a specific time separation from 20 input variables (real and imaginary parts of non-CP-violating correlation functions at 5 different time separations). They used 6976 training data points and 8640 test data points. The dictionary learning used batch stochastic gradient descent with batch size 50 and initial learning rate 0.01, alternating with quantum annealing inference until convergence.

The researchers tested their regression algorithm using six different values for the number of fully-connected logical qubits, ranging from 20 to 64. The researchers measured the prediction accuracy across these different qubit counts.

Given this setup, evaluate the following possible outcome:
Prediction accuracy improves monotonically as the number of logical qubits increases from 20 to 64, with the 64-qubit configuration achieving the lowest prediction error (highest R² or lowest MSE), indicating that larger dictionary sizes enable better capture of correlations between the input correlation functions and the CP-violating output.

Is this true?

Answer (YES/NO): YES